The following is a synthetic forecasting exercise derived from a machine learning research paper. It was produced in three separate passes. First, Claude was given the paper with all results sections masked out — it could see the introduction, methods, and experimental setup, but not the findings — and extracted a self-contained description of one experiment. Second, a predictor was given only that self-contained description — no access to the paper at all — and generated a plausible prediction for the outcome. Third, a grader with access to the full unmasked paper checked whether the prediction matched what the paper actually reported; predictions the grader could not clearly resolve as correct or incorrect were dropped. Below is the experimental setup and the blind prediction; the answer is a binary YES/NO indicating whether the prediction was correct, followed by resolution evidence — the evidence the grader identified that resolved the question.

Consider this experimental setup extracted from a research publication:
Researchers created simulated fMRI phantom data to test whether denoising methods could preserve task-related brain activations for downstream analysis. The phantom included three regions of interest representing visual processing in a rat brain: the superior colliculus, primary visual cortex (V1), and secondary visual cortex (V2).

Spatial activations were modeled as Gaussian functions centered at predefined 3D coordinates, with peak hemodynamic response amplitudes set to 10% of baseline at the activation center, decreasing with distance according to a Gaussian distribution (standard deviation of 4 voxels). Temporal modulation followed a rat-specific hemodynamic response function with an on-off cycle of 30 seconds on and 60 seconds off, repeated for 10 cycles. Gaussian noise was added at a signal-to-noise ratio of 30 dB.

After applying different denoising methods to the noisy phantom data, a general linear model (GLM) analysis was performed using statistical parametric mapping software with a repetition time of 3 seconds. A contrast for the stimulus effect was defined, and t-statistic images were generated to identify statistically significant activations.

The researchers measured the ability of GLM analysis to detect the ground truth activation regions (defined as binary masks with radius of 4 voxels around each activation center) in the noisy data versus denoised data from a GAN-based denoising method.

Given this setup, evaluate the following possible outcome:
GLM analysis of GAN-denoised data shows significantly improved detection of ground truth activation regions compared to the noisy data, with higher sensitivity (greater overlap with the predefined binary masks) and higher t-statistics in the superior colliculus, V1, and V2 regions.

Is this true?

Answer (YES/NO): NO